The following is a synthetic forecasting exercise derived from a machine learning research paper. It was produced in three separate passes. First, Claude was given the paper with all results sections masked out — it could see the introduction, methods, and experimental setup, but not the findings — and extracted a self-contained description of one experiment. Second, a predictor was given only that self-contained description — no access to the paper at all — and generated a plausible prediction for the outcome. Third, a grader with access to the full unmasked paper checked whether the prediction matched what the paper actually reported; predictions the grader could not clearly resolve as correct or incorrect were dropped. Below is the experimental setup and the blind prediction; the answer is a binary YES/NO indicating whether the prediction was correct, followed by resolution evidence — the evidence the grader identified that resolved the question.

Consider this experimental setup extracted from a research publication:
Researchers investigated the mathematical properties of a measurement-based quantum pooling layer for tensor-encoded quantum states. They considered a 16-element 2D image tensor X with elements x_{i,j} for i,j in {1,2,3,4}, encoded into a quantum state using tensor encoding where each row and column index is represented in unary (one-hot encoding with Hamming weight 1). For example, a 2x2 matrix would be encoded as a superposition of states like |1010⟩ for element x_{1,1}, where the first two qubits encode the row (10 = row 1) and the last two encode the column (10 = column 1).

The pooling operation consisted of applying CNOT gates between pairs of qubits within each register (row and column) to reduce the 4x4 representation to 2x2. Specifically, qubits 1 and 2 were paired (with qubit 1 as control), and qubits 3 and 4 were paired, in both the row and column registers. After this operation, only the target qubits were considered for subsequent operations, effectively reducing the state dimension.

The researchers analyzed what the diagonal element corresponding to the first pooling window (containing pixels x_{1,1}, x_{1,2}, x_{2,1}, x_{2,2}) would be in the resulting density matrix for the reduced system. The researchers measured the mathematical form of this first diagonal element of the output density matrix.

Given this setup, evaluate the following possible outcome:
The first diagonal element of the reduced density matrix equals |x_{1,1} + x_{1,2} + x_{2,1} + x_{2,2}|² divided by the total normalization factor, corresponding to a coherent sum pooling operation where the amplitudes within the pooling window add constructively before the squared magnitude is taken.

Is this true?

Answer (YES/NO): NO